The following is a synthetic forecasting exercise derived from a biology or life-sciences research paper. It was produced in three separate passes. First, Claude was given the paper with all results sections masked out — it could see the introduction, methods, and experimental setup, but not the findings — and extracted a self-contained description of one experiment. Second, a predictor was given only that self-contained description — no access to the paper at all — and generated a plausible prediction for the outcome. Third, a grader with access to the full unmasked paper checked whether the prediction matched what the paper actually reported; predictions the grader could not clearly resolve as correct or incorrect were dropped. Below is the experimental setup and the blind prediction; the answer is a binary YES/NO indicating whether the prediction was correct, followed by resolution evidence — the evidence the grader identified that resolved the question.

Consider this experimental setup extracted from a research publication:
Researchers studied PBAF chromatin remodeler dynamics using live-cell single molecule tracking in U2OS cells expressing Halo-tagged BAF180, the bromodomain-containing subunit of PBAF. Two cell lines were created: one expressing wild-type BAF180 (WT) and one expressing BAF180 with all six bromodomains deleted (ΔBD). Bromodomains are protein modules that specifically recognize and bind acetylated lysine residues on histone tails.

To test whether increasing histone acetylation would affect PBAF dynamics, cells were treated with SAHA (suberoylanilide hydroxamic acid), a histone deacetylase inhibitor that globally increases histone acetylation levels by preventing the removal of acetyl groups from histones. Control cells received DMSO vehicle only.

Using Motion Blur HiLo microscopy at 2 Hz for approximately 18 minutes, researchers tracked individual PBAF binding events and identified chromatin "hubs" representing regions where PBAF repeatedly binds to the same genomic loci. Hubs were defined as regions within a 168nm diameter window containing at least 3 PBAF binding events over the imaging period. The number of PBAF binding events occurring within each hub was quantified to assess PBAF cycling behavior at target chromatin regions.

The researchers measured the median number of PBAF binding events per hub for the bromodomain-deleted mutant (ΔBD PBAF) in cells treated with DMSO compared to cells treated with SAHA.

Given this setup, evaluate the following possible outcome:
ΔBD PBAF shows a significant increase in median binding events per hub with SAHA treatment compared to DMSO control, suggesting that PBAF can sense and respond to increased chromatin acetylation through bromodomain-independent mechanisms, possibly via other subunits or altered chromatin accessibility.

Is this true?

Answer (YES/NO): NO